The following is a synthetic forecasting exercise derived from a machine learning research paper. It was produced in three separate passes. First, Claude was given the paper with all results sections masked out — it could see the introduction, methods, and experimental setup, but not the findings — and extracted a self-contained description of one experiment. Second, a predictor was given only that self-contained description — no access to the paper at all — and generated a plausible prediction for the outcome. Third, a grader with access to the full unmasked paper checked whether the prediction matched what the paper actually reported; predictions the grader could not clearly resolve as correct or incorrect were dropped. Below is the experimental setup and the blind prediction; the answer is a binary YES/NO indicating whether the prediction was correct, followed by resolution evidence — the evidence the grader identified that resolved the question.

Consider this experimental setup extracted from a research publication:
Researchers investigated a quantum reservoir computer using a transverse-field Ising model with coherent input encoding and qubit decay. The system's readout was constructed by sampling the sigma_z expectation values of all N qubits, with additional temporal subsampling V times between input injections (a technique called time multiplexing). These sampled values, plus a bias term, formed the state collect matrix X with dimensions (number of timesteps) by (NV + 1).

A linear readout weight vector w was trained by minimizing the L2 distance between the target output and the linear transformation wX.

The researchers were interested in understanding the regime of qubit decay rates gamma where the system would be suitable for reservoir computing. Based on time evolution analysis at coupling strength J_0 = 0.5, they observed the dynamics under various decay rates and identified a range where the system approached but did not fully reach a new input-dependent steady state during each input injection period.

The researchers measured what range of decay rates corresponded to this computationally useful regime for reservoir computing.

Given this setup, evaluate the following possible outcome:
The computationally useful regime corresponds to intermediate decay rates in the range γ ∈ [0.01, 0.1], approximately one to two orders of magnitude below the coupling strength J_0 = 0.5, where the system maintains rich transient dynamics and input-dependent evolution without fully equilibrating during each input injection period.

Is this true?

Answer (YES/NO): NO